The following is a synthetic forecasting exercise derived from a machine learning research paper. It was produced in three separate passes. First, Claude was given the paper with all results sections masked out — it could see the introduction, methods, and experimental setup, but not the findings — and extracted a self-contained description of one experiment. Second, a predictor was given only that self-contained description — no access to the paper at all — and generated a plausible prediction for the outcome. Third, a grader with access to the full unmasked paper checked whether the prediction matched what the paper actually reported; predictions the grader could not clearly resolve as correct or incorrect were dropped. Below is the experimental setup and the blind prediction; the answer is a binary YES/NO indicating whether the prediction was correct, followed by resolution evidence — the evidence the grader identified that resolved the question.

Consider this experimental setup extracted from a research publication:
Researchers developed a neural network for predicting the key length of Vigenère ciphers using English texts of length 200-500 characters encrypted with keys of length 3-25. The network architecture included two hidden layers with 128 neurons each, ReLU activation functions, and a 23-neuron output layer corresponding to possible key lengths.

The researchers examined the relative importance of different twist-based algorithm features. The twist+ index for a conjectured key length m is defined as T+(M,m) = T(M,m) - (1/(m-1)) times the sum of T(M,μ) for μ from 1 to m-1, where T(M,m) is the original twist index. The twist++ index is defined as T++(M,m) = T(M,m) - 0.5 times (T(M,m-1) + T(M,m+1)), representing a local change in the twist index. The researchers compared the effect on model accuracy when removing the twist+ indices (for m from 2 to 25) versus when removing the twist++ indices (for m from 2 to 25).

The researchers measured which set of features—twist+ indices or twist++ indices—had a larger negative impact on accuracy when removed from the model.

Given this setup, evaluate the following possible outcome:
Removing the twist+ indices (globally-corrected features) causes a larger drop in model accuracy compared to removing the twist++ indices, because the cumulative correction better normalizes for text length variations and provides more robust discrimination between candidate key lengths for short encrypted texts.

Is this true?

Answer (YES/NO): YES